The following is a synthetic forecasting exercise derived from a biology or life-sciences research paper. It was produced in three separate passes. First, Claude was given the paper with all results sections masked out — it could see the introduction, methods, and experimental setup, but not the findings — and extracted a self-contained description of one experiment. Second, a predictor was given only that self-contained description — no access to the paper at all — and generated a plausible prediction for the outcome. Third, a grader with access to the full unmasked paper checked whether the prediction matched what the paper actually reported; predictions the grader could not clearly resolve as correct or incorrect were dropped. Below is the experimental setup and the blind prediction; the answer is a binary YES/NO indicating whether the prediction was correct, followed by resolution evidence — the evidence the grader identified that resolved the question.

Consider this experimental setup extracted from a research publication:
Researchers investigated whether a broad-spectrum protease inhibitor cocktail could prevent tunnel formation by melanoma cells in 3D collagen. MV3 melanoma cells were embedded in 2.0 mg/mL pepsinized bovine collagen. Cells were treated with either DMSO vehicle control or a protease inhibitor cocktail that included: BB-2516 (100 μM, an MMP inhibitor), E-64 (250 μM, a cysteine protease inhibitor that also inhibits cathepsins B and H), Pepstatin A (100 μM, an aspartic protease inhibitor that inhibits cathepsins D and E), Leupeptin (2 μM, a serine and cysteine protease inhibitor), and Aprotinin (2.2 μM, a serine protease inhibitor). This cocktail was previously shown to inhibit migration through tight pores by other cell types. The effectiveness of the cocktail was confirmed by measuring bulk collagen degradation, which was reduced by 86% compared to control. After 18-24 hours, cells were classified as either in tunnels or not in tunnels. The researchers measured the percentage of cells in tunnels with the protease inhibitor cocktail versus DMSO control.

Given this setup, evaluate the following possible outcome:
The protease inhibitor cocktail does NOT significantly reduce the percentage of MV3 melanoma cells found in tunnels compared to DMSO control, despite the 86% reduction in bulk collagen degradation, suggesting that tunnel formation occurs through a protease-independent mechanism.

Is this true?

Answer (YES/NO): YES